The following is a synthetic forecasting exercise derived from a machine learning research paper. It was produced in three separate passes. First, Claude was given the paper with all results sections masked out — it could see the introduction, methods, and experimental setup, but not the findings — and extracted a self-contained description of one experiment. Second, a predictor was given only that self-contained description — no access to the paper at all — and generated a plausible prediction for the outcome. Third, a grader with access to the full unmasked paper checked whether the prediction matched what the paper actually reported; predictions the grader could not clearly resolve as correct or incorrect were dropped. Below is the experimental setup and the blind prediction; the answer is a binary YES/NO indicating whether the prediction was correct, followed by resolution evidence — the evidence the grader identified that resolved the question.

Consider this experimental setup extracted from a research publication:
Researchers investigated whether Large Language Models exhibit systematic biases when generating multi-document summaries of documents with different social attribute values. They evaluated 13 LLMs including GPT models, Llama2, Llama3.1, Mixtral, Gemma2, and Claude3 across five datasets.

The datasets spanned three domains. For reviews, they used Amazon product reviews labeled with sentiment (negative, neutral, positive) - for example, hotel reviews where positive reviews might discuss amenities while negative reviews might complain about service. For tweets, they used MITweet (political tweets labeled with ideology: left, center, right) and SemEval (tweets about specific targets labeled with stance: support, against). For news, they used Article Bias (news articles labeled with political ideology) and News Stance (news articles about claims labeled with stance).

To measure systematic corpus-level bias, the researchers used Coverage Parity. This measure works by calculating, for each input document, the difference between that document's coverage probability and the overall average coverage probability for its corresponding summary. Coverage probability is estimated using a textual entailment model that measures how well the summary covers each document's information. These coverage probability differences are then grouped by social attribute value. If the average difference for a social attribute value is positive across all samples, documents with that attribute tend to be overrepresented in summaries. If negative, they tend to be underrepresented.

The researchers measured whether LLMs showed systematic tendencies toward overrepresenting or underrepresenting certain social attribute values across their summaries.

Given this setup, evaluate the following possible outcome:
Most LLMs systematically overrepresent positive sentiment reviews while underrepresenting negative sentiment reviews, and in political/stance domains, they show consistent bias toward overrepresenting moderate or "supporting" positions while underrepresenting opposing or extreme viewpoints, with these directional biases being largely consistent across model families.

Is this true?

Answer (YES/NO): NO